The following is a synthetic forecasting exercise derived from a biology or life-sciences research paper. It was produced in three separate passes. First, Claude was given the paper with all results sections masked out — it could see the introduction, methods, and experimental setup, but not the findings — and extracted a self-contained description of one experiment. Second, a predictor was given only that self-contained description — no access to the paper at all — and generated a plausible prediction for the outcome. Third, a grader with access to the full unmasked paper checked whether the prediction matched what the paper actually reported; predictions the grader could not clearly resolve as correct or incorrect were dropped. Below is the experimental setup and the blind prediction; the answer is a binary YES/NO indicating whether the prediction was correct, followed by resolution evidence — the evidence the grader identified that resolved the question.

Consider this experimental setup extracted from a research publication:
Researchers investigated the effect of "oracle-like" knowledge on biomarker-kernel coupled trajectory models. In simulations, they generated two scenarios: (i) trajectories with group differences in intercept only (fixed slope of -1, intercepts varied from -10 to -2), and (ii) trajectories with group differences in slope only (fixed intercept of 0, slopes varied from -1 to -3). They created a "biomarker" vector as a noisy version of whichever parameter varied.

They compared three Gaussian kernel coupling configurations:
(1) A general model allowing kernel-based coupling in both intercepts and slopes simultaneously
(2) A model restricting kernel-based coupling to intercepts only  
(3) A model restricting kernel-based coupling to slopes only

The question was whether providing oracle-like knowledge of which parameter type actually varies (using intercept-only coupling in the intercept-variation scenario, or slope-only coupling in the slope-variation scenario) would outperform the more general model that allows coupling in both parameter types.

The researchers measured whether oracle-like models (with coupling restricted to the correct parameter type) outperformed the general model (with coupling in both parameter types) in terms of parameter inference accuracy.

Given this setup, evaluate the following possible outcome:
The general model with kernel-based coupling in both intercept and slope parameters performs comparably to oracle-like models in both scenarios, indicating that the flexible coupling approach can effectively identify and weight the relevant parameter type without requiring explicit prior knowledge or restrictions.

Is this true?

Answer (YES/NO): YES